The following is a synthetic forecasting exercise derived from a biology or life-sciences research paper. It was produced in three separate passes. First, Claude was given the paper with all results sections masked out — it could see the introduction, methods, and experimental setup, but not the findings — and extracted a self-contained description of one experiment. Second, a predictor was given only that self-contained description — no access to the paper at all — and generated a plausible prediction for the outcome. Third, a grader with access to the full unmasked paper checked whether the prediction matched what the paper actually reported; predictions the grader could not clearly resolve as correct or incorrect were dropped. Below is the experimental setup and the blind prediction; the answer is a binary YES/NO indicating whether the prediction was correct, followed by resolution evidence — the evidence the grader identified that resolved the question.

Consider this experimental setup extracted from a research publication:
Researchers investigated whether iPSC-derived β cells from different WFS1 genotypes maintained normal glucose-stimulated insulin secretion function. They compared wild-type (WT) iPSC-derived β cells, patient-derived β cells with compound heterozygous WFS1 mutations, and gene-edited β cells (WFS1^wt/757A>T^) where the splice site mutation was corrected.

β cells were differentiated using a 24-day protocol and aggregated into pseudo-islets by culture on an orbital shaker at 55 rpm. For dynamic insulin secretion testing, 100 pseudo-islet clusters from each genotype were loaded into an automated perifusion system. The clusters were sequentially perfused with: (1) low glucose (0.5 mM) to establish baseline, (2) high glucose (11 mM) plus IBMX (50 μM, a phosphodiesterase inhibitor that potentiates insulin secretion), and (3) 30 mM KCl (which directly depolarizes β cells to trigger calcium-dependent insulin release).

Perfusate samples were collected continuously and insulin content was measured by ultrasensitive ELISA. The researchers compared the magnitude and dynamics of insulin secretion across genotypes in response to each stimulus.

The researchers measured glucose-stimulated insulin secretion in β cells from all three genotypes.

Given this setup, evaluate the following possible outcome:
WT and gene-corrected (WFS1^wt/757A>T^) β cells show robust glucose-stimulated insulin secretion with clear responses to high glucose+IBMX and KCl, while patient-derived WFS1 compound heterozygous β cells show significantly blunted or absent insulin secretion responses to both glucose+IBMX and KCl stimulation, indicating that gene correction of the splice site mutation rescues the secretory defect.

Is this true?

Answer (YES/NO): NO